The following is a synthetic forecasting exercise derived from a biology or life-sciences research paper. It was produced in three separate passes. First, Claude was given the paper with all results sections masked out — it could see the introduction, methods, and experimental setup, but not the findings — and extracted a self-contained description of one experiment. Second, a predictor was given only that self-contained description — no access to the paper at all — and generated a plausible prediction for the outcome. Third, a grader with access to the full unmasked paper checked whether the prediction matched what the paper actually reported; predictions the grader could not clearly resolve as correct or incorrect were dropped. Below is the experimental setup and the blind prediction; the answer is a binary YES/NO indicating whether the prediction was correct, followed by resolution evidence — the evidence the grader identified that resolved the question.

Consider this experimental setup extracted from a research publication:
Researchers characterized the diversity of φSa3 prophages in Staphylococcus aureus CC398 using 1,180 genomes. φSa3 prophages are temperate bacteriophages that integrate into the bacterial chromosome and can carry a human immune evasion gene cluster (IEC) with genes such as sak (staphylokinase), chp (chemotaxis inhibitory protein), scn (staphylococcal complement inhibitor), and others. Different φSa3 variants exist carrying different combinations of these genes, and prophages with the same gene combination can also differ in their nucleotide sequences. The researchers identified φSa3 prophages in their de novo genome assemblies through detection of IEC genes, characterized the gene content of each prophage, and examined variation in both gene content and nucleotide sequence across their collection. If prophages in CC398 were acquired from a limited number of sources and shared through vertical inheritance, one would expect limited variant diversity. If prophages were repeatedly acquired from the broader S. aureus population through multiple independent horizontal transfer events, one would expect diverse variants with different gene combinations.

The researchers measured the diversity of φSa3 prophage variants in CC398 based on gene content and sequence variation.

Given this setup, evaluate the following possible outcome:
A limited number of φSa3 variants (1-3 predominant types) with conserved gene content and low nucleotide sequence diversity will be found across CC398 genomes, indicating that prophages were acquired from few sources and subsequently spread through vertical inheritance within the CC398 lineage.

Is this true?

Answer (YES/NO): NO